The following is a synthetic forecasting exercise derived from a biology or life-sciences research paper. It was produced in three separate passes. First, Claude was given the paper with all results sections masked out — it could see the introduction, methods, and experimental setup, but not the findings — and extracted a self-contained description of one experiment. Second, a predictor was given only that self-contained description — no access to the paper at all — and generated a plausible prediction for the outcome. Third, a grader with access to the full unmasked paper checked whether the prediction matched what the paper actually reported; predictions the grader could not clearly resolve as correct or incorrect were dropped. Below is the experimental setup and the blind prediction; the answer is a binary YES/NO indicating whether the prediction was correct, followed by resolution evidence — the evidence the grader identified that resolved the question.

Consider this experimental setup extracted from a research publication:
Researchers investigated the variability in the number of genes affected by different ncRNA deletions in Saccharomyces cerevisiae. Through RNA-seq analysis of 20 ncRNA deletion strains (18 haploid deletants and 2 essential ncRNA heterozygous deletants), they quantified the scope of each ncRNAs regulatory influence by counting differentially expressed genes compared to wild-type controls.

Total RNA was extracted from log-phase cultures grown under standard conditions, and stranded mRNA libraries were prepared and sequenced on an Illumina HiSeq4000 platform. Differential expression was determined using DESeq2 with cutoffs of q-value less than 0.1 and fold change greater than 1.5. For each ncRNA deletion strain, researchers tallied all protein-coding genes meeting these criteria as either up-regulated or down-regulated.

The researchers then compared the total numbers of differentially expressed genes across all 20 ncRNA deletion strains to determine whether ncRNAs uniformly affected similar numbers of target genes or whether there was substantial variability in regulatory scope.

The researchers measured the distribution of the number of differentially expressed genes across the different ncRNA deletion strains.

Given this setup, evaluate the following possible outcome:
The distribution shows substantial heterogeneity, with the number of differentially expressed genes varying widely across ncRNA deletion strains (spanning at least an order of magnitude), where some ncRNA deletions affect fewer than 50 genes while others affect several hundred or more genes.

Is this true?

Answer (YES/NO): YES